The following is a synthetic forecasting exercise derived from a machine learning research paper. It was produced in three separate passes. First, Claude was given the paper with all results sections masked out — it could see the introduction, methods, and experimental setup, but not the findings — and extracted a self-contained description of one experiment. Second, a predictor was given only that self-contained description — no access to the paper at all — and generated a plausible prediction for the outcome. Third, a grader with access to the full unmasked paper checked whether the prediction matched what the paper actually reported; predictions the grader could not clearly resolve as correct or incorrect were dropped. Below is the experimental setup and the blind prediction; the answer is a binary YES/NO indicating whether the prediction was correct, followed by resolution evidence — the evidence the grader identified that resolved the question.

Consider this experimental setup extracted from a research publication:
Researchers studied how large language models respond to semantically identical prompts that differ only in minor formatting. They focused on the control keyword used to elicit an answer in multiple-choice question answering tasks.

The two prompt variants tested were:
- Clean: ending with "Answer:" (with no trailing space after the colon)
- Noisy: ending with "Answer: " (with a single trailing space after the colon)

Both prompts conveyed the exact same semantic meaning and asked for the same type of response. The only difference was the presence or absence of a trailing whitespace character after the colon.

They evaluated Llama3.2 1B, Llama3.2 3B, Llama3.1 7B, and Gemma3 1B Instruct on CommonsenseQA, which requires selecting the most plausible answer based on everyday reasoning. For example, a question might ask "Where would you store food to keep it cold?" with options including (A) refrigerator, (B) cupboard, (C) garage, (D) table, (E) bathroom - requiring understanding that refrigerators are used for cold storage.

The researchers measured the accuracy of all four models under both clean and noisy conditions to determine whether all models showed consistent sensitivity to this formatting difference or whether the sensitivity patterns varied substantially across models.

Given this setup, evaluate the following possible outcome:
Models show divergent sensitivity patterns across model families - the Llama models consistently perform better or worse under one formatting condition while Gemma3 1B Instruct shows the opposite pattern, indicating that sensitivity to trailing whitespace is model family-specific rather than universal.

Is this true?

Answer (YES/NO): NO